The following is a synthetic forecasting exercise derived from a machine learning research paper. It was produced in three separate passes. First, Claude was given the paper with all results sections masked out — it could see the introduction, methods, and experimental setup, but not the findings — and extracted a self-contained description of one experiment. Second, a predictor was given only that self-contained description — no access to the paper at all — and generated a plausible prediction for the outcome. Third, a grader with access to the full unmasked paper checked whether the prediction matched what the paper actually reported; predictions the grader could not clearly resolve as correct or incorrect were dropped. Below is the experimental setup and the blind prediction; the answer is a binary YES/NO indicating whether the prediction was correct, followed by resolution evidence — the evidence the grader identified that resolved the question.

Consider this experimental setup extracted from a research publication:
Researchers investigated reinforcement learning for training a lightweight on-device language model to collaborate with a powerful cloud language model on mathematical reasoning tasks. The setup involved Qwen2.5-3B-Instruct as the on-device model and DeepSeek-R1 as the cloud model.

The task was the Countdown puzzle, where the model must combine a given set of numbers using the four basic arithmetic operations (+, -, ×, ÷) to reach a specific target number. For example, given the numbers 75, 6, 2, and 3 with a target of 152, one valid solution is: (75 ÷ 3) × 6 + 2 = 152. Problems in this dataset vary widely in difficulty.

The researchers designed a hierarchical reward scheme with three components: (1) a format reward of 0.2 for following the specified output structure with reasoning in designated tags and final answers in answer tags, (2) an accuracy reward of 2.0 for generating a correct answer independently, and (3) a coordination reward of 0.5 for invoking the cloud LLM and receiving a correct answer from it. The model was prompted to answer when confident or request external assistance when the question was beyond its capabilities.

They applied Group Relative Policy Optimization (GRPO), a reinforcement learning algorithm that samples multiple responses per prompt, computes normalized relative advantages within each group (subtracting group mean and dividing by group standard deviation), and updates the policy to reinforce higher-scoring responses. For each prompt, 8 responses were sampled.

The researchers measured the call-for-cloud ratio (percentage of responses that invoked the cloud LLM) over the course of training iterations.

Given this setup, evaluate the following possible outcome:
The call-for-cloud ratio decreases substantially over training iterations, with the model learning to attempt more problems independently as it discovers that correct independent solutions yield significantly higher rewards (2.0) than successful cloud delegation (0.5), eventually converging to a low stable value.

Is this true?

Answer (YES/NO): NO